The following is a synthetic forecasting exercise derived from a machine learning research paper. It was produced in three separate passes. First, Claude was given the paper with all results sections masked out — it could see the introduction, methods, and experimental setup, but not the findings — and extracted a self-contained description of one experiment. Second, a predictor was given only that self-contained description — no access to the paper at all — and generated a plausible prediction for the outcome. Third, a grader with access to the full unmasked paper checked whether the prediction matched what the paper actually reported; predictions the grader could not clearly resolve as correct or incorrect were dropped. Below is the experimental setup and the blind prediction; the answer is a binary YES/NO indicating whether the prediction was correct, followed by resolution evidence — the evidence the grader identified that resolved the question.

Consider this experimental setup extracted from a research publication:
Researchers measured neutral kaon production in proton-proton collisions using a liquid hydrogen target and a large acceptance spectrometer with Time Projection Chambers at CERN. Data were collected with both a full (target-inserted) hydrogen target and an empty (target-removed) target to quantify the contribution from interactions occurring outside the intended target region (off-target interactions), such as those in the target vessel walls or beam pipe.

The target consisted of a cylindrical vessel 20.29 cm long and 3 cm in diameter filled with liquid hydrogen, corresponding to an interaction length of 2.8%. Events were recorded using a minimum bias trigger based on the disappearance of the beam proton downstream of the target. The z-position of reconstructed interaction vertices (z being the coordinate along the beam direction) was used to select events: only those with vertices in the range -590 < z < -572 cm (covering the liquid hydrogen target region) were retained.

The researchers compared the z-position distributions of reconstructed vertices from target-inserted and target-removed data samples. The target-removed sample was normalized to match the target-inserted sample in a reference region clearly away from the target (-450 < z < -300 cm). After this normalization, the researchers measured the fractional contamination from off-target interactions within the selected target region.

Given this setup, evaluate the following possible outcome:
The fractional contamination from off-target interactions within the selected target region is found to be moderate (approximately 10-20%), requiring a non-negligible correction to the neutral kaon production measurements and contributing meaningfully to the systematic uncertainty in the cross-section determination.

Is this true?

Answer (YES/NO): NO